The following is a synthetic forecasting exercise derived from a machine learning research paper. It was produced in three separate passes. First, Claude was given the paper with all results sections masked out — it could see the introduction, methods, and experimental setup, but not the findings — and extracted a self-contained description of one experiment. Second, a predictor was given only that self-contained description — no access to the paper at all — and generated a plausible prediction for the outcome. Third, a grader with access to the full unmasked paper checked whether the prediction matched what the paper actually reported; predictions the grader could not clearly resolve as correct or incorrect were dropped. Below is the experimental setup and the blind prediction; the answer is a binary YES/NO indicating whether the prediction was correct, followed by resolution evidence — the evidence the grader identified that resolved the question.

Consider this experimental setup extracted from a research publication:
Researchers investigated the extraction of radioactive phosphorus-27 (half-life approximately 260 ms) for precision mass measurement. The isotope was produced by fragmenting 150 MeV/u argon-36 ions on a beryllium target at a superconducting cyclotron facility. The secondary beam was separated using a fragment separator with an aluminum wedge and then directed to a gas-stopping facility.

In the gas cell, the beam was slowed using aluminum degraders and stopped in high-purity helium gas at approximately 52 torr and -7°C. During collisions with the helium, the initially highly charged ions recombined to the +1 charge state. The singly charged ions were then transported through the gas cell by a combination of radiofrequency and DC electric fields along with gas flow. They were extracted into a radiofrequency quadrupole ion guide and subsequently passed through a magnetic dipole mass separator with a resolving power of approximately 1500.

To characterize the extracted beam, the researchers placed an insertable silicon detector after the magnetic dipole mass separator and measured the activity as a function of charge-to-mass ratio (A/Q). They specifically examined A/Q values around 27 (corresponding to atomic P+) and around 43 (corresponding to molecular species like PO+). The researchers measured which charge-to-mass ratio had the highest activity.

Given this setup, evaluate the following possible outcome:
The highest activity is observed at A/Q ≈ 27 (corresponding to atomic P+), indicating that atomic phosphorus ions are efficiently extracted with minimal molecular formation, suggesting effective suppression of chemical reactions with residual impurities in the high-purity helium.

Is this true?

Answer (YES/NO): NO